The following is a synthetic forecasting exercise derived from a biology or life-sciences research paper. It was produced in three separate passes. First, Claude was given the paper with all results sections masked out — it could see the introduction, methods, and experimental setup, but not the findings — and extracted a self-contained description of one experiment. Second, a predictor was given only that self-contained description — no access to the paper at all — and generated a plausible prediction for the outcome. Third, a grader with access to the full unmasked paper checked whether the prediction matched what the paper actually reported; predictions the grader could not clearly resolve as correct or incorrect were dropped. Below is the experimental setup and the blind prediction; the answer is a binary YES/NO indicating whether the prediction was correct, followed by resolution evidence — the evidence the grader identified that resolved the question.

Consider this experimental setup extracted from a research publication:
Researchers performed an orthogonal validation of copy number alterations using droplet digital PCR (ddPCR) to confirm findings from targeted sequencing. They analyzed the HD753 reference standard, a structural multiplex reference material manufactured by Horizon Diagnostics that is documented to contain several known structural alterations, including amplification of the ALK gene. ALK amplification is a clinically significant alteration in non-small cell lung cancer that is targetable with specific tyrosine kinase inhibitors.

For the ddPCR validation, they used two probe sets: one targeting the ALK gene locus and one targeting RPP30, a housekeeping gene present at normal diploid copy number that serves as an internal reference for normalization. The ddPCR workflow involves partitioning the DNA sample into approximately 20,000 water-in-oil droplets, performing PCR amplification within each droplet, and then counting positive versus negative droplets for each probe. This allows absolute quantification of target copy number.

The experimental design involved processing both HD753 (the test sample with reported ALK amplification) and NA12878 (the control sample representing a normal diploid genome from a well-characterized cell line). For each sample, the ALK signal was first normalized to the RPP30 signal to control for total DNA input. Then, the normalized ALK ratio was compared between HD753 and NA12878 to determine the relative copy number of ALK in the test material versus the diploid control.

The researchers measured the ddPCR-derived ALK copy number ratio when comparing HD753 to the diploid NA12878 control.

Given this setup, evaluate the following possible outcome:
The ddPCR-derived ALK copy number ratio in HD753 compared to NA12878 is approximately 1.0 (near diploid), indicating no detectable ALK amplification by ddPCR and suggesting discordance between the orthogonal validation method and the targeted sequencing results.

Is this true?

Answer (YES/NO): NO